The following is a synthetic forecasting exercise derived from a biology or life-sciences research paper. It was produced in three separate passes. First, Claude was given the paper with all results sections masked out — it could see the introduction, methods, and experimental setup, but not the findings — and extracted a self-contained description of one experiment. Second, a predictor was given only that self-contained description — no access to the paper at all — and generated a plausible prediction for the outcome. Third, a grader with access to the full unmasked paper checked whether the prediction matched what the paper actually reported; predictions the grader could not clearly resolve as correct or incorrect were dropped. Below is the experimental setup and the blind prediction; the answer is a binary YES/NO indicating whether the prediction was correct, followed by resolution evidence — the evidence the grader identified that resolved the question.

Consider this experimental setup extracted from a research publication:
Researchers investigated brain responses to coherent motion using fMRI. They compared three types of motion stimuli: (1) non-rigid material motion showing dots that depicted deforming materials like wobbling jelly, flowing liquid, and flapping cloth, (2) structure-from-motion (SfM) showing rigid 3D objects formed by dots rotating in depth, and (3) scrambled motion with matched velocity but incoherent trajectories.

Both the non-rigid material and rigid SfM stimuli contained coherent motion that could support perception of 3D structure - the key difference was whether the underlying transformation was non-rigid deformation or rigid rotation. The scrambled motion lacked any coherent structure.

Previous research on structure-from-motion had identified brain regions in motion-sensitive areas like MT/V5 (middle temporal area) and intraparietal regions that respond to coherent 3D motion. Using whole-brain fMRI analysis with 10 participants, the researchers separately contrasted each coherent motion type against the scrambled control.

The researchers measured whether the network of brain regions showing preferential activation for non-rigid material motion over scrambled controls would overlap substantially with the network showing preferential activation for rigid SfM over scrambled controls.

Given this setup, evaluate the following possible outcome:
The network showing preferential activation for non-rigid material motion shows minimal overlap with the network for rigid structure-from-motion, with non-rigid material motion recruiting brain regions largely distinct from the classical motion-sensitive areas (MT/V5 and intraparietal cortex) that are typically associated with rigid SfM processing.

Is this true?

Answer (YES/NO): NO